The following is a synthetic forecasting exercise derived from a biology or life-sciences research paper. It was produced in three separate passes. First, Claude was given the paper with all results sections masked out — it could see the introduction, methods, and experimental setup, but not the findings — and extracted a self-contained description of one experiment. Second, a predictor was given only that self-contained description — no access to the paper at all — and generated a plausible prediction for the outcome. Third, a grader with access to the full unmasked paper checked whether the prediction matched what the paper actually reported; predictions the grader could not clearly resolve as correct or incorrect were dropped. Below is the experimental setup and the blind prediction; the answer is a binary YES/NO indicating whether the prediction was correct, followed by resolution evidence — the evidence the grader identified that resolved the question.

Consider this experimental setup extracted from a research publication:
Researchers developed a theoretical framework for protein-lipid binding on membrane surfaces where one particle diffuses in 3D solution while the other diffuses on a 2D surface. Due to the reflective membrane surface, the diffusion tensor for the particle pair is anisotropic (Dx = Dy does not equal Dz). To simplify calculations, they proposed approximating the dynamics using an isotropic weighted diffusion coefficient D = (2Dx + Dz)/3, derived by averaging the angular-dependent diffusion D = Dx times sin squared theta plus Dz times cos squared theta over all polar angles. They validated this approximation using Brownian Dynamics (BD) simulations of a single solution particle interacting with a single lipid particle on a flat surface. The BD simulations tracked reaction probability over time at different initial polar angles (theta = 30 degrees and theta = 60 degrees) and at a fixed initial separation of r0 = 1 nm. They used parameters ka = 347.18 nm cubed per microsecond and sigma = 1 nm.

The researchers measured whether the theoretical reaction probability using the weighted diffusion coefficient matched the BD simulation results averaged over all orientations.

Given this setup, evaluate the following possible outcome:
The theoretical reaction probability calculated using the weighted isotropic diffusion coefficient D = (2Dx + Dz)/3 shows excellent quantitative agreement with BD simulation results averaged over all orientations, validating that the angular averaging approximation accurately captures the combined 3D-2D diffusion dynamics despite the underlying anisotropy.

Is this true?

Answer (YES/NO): YES